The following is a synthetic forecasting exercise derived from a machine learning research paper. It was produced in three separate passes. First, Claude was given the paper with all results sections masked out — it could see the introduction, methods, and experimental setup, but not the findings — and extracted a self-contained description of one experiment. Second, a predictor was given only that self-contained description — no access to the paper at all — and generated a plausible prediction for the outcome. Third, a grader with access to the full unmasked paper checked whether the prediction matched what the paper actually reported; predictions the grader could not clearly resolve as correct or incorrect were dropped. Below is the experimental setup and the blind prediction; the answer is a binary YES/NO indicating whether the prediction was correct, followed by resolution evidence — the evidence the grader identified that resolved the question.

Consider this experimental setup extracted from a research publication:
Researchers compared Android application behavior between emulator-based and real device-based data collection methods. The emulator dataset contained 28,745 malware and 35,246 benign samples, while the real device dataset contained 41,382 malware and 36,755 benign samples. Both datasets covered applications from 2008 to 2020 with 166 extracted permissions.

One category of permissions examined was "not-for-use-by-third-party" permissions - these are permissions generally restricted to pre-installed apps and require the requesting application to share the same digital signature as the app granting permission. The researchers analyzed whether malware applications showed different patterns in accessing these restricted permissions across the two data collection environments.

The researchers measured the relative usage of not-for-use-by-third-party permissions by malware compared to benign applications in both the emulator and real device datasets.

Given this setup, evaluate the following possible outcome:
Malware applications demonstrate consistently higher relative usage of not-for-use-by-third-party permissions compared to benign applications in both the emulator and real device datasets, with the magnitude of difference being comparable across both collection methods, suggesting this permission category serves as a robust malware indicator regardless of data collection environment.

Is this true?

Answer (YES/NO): NO